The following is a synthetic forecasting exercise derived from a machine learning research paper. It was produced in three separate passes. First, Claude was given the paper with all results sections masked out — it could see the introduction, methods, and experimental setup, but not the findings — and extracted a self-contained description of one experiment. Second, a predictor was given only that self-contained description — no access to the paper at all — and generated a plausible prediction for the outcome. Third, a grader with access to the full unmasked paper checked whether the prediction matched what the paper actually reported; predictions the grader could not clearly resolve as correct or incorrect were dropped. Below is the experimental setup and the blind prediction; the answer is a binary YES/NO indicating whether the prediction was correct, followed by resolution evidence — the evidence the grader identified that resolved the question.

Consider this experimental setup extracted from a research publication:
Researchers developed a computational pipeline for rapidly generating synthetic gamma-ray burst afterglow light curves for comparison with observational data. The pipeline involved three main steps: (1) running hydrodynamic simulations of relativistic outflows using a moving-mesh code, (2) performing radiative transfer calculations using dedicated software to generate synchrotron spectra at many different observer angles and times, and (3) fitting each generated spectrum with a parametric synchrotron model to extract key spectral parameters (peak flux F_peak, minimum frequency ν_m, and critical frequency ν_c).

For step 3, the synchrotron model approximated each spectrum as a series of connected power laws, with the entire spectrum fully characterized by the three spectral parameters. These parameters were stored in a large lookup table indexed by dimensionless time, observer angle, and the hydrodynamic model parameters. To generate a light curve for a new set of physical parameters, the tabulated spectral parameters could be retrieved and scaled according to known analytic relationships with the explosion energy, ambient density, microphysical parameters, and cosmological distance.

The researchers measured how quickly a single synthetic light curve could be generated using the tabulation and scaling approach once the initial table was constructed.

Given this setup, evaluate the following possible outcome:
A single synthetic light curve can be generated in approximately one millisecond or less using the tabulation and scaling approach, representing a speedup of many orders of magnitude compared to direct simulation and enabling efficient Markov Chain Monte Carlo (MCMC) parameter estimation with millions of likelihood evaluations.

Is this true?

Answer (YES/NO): NO